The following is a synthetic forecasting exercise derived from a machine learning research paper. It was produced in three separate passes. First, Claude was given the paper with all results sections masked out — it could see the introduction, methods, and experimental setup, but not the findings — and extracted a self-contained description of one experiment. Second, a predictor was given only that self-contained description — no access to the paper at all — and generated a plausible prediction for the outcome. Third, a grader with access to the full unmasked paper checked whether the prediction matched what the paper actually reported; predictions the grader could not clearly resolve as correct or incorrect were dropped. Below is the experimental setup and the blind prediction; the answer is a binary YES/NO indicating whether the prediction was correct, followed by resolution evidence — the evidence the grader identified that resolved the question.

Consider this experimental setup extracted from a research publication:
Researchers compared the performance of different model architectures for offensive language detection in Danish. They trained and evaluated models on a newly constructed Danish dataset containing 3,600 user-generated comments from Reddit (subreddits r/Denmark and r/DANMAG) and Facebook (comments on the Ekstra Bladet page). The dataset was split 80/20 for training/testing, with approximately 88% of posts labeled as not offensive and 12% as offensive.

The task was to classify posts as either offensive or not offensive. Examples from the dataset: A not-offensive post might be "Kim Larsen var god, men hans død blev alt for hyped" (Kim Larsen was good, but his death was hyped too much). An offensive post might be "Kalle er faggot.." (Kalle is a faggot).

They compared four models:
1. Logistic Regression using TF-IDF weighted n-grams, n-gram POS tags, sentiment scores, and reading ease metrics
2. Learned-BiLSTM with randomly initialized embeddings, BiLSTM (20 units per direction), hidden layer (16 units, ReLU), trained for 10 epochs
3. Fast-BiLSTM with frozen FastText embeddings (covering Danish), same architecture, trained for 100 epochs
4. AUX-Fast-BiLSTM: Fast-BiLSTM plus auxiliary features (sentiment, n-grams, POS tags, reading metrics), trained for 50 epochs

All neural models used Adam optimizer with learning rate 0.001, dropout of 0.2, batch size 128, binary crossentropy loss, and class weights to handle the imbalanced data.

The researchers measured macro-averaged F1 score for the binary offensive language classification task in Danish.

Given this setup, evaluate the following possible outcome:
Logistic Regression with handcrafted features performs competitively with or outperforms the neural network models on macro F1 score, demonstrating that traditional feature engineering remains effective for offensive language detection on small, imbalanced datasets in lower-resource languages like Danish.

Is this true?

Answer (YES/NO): YES